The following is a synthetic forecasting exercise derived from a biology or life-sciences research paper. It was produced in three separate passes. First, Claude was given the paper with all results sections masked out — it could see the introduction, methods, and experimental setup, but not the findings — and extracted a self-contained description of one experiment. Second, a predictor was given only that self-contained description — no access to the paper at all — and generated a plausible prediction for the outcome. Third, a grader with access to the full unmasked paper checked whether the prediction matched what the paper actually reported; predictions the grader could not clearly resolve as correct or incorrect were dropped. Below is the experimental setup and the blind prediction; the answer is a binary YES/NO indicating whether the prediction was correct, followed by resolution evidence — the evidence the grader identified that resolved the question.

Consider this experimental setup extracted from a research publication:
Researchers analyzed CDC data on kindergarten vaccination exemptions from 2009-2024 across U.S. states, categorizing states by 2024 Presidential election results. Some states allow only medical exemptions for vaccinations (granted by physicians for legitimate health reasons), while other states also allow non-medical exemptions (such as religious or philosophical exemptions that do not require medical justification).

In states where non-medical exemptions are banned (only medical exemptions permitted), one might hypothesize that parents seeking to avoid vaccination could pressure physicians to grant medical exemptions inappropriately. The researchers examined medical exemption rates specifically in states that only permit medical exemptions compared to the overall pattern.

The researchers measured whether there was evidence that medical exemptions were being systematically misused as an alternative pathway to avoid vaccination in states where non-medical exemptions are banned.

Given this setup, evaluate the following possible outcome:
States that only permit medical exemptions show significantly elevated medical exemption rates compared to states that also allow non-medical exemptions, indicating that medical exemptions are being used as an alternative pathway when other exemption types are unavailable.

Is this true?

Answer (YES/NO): NO